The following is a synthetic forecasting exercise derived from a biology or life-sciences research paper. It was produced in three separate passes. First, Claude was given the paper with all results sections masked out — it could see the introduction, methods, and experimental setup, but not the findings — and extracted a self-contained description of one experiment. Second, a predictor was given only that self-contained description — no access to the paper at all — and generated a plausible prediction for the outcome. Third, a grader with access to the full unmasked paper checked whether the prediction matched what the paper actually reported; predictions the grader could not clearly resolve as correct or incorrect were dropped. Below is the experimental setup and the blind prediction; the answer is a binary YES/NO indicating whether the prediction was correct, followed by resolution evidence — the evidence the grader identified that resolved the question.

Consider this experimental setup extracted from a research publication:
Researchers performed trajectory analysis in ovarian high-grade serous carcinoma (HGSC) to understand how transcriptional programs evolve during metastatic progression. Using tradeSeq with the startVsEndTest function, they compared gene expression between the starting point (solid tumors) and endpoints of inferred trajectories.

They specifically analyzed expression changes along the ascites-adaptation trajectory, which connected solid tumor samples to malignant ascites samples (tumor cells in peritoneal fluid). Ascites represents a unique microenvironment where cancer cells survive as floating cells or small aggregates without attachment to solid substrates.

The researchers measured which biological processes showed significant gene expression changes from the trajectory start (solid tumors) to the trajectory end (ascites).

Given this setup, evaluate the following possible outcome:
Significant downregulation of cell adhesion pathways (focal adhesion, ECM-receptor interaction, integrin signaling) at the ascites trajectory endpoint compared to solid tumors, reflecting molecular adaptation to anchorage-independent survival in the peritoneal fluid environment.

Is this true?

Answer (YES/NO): NO